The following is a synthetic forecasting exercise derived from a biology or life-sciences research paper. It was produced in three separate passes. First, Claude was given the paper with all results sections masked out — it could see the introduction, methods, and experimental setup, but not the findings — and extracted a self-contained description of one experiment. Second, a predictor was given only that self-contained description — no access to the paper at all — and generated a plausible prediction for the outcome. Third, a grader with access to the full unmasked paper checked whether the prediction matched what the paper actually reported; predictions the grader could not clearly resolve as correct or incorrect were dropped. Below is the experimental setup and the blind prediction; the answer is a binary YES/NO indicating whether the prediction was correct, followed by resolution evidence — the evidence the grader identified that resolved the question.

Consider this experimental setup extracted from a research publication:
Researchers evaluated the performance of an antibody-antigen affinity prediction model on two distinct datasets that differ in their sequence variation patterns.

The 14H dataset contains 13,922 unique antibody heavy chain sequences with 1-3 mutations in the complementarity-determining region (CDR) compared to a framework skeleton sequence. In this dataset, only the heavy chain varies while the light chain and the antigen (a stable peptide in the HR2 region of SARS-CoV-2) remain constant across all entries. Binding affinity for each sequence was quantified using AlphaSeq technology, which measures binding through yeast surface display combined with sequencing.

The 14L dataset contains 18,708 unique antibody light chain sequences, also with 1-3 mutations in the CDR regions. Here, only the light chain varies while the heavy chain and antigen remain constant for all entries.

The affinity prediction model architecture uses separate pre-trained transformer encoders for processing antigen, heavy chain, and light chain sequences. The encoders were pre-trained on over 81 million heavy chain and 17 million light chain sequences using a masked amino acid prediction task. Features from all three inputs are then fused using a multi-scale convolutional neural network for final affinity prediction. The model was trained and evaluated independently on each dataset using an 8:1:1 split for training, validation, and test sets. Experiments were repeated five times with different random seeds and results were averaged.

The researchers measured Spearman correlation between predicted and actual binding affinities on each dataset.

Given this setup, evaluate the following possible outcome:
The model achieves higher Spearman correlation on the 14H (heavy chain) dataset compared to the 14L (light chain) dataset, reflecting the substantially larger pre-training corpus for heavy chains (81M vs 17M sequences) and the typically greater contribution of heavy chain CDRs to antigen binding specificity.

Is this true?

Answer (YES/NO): NO